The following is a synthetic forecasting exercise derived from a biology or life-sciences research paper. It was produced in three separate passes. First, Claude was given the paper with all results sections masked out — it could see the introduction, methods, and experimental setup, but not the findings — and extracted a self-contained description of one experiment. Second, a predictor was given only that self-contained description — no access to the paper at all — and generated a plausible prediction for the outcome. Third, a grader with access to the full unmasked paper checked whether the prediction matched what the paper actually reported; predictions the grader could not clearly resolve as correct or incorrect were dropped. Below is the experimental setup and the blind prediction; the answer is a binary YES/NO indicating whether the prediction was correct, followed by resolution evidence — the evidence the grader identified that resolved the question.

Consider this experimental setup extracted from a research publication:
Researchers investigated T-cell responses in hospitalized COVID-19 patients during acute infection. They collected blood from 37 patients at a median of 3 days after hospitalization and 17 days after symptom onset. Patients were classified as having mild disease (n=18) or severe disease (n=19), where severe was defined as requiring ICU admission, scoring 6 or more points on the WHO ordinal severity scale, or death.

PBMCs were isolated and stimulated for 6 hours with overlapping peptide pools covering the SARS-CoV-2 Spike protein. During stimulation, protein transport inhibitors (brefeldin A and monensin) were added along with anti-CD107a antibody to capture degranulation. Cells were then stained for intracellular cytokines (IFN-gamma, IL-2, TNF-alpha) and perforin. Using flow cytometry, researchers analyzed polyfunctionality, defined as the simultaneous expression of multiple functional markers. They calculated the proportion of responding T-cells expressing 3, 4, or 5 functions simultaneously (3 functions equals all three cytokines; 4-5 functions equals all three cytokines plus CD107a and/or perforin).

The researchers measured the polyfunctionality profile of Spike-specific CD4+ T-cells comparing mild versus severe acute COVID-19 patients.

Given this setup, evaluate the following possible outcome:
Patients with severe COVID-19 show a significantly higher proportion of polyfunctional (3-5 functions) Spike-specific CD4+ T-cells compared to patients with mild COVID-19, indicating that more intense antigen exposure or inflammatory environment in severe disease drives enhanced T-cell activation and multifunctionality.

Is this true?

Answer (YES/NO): NO